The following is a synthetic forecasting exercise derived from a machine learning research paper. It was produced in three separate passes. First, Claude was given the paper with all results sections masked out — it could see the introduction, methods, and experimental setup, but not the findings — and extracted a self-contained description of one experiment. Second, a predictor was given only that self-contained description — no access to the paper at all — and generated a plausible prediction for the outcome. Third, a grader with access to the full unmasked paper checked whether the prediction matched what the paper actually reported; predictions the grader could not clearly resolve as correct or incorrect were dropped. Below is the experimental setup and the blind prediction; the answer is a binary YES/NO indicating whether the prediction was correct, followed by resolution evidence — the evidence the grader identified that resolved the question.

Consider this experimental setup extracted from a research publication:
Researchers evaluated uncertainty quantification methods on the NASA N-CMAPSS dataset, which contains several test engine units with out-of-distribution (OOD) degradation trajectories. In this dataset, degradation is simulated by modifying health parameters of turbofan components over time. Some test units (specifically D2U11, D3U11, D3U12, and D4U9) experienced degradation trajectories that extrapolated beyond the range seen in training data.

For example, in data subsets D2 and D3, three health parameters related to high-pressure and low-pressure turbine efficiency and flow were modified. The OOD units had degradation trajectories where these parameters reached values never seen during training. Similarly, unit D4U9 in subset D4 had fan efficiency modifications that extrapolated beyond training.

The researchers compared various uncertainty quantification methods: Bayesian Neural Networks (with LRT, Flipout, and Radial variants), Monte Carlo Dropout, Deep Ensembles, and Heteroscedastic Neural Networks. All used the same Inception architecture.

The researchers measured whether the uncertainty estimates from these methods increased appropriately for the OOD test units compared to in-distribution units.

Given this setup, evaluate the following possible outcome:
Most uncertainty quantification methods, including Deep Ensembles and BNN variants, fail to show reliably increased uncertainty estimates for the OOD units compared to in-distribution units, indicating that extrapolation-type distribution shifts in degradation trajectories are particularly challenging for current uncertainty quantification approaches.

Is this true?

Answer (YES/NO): YES